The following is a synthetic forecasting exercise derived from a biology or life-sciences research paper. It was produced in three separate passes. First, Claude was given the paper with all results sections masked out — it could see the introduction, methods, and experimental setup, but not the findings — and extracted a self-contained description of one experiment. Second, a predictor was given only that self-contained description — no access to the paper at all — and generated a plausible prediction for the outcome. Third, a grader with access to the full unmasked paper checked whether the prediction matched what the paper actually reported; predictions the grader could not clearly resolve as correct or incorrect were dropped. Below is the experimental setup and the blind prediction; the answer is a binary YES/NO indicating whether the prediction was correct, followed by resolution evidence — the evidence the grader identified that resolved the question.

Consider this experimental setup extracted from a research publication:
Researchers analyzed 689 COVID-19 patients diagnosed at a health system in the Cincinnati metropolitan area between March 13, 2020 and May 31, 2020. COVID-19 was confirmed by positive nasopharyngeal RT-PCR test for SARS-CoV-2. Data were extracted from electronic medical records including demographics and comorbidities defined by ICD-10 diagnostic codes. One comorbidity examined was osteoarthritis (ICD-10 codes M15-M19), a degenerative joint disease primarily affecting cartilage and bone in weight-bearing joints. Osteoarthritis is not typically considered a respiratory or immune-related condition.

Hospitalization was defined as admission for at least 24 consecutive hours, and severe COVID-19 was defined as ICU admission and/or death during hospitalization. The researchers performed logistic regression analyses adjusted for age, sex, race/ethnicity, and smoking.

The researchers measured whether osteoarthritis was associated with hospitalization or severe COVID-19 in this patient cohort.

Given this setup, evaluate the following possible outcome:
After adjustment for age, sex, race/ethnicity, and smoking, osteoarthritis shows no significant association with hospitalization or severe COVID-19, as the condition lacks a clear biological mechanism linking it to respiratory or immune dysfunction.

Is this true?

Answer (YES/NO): NO